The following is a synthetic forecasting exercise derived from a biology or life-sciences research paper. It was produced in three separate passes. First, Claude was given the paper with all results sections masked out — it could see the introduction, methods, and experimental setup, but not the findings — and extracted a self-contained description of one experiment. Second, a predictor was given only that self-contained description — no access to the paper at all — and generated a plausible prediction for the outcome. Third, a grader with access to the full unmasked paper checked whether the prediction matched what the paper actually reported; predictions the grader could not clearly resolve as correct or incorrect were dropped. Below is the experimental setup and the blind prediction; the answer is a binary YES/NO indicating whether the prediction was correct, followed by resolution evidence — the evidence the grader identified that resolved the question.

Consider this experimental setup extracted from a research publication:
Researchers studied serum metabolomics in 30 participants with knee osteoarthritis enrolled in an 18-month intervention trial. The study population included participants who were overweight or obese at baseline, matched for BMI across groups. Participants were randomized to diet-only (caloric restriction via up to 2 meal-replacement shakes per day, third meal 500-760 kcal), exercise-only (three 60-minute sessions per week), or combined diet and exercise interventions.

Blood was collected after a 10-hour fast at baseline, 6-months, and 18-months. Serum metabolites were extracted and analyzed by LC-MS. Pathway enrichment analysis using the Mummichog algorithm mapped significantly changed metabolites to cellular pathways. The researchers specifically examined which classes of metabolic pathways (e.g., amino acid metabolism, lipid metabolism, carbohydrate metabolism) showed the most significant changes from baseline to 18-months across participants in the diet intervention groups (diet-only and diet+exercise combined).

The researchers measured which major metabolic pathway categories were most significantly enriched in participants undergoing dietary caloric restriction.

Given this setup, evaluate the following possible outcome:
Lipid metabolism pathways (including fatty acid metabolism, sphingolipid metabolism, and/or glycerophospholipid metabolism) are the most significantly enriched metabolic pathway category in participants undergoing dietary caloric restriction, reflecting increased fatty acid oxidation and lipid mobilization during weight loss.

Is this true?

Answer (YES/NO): NO